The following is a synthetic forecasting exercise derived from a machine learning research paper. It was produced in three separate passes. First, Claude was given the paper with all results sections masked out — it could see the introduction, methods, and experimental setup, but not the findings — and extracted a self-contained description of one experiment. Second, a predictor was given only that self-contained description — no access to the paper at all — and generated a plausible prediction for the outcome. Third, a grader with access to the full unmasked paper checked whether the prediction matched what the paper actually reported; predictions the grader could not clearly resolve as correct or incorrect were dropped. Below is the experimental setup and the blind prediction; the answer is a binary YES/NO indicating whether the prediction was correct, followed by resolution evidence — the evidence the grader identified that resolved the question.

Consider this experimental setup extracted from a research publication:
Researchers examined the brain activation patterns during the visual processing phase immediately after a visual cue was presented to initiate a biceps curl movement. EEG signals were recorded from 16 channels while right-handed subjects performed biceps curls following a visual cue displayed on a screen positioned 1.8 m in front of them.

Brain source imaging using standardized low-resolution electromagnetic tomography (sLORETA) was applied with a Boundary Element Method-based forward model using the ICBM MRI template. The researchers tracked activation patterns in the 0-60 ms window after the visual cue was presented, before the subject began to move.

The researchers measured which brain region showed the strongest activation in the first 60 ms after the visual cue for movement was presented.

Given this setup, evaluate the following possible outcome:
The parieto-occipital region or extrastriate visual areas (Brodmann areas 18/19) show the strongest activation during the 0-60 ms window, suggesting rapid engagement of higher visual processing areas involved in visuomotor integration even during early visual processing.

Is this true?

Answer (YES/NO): NO